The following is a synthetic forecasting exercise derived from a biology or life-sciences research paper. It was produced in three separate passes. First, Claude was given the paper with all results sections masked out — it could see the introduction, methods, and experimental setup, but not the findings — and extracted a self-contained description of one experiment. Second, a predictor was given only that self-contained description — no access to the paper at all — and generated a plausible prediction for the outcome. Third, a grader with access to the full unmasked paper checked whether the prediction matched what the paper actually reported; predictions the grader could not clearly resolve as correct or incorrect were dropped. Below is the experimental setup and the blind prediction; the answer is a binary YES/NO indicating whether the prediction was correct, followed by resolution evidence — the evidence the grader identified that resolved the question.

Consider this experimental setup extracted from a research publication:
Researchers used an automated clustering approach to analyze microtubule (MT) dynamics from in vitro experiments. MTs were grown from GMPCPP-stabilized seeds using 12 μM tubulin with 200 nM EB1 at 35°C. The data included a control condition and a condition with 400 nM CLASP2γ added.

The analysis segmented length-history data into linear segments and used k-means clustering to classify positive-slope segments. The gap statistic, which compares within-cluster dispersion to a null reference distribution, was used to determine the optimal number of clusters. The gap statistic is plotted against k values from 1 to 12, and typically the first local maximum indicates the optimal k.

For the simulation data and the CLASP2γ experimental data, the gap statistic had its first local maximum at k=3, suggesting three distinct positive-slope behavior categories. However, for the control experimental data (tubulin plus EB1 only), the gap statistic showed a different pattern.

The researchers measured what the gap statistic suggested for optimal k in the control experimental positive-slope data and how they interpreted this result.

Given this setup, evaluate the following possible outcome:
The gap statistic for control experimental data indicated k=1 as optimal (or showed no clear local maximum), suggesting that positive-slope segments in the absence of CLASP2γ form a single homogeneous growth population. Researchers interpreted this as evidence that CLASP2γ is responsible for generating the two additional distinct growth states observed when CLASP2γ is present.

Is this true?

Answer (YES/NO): NO